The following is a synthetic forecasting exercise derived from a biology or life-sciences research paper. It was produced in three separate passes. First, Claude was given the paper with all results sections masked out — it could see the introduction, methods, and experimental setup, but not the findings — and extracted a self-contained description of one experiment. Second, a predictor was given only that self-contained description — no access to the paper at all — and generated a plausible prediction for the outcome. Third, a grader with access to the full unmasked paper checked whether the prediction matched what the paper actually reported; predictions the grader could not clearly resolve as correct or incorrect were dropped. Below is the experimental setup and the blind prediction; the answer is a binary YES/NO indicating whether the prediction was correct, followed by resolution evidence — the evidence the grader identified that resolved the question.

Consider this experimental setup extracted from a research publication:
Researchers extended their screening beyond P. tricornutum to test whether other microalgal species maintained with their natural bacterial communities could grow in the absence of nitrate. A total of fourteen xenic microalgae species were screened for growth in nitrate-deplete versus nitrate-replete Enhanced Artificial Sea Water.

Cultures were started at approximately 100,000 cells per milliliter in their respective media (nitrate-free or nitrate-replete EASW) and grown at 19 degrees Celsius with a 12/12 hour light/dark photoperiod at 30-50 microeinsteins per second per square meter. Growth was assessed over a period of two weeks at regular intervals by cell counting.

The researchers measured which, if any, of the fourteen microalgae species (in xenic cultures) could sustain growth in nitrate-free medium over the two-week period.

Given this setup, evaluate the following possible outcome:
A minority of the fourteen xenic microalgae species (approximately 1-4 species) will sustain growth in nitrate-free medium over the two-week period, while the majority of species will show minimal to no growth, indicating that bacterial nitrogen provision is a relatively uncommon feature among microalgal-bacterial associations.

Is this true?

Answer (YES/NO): NO